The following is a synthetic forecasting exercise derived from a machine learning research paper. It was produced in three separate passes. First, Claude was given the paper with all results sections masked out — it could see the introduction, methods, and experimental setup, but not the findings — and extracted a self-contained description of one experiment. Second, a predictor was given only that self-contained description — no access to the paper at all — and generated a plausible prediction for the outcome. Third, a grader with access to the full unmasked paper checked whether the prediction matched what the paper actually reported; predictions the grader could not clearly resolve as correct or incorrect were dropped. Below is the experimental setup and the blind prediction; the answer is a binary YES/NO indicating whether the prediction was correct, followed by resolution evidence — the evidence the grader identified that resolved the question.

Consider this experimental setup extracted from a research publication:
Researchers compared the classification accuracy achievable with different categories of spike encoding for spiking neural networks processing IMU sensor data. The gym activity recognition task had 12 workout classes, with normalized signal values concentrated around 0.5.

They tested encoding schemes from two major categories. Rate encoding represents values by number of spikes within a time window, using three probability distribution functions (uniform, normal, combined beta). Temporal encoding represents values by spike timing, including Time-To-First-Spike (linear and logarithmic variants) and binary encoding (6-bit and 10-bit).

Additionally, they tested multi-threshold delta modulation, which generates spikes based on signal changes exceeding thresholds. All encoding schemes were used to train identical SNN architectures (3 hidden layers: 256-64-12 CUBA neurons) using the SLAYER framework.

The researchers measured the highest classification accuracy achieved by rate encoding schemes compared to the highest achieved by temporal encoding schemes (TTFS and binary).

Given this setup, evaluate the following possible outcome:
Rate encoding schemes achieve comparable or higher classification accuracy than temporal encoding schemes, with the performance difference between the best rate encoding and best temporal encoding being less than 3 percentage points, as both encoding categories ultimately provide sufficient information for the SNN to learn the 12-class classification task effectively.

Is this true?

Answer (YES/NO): YES